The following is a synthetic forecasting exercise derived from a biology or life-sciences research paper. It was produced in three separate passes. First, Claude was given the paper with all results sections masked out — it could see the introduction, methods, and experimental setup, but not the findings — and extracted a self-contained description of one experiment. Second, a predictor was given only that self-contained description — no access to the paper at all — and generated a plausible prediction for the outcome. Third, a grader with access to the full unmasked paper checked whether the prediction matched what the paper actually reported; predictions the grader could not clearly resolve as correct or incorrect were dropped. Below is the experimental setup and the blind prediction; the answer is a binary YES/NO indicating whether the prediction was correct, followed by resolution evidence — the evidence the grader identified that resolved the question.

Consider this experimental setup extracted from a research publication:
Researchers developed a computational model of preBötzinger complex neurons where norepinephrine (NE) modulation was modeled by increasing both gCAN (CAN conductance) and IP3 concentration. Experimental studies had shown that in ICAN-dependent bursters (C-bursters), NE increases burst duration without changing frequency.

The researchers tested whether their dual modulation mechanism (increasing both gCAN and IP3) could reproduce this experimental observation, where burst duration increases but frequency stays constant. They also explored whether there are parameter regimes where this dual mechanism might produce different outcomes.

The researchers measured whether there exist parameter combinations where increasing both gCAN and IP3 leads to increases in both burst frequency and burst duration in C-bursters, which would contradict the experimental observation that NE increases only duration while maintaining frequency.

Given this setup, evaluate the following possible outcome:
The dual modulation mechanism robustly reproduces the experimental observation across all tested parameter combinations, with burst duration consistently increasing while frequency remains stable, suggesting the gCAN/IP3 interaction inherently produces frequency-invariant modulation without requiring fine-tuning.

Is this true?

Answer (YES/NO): NO